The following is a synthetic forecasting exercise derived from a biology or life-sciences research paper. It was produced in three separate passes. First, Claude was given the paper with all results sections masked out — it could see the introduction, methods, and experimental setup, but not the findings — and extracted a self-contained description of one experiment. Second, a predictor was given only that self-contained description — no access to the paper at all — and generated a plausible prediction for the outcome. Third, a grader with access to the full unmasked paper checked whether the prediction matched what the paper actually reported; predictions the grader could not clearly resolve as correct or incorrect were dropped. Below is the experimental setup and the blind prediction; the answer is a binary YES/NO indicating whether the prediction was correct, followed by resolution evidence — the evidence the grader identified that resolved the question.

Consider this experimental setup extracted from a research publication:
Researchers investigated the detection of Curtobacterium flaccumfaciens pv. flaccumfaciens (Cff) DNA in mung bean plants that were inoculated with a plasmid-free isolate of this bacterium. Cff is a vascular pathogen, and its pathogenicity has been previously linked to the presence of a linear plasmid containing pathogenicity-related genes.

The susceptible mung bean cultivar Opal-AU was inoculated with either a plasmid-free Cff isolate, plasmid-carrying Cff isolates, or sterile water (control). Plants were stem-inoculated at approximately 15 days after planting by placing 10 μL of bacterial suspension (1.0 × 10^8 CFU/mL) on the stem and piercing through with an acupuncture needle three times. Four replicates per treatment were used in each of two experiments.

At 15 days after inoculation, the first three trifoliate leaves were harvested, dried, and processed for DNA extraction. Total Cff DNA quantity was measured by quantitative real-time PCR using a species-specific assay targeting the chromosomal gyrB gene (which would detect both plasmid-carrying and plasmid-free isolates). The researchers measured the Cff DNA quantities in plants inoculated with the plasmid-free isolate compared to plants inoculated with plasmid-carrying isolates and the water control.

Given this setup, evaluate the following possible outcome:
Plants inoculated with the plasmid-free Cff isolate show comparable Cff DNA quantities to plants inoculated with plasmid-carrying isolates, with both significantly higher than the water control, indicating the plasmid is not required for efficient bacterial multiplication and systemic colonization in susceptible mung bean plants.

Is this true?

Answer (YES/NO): NO